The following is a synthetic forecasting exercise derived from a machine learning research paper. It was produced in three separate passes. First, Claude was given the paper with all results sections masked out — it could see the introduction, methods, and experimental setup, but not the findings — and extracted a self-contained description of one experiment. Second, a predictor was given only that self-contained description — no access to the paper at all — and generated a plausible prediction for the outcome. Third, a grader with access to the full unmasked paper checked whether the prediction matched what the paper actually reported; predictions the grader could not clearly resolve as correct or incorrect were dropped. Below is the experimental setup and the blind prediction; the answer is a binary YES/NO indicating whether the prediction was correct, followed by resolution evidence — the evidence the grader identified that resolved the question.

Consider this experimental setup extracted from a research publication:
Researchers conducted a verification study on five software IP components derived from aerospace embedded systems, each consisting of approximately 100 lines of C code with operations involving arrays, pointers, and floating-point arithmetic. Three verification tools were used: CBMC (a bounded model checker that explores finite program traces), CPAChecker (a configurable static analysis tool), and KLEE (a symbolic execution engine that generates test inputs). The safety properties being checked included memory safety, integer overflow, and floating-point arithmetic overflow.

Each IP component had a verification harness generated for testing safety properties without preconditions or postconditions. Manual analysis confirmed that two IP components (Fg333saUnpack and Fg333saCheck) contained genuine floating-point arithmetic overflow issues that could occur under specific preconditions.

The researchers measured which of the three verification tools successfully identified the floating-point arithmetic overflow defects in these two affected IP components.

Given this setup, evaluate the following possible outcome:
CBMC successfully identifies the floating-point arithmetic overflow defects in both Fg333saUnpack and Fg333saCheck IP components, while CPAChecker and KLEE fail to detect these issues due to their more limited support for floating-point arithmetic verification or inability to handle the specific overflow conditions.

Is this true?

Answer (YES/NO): NO